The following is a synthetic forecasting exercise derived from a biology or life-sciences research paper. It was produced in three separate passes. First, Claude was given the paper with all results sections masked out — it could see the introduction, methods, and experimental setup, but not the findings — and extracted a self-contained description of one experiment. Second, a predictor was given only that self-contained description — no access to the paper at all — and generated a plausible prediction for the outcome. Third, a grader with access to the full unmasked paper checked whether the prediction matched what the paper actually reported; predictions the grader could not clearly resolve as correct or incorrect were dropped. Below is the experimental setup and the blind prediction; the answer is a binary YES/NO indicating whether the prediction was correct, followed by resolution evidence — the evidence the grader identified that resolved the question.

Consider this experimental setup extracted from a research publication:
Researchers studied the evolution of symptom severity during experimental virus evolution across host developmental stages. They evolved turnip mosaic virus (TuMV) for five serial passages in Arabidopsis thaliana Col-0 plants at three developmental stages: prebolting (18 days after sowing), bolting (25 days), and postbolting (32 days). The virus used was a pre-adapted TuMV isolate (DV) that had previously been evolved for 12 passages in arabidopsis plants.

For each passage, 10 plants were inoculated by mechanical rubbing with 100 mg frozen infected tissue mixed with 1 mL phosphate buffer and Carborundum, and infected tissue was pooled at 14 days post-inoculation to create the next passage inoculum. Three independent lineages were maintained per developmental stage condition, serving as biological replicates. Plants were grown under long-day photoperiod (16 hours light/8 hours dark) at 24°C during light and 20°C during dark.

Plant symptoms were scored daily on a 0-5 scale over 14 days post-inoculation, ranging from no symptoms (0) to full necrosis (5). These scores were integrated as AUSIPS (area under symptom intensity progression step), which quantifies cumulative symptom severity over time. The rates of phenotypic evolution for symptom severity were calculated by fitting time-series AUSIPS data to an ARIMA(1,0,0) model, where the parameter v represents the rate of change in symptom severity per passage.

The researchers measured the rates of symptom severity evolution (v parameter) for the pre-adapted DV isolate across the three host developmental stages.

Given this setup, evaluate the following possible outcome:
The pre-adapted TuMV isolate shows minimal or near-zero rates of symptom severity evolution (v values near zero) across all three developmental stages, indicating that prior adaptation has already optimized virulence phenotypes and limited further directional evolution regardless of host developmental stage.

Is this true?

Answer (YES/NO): NO